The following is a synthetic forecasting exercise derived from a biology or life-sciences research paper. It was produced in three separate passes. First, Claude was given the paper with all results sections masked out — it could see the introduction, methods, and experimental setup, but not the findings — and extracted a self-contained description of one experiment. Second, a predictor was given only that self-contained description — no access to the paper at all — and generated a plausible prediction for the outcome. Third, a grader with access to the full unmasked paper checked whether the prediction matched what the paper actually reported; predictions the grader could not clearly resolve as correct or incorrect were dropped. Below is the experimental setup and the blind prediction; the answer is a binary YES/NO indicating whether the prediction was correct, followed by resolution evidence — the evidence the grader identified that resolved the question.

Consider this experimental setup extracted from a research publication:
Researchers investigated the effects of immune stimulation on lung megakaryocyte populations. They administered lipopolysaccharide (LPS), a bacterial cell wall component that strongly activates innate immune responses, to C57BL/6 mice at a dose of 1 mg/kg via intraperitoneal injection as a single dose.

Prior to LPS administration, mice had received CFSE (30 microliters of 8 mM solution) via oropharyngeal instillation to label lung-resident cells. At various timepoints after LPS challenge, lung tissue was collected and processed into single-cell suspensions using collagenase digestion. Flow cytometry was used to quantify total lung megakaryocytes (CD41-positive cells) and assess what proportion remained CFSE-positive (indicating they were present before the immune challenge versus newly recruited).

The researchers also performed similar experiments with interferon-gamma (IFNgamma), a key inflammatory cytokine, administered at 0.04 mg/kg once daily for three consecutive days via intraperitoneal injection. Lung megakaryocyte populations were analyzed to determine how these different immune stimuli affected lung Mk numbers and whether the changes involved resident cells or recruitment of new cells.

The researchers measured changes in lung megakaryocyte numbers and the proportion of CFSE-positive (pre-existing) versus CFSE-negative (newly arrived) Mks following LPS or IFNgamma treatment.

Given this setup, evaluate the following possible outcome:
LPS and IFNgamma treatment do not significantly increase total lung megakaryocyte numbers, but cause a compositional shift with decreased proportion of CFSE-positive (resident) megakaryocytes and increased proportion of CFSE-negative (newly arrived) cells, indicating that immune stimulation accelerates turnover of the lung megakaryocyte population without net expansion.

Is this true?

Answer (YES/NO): NO